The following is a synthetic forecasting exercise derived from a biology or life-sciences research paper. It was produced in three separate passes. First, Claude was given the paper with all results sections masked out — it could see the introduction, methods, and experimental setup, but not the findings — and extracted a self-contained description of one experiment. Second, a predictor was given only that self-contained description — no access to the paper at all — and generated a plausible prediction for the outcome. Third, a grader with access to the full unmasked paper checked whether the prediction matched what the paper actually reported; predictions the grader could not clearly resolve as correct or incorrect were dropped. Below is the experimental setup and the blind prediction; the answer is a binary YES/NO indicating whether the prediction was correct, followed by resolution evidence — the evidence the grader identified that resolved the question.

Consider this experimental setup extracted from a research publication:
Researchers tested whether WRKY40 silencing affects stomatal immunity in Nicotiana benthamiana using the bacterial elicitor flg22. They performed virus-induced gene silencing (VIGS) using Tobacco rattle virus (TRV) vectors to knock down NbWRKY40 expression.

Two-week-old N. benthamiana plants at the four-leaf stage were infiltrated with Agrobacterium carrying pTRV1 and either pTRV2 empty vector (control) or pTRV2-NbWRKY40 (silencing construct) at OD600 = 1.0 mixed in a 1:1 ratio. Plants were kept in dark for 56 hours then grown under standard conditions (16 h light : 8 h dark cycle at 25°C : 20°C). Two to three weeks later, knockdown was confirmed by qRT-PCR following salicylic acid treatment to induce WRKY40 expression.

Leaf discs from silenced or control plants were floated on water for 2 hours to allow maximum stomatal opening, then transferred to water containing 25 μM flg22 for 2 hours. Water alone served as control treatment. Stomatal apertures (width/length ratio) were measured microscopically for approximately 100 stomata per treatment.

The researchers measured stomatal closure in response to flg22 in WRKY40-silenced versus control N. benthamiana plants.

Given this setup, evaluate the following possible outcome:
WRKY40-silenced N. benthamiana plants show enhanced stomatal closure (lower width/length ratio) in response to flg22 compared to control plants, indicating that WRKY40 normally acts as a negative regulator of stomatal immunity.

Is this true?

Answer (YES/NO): NO